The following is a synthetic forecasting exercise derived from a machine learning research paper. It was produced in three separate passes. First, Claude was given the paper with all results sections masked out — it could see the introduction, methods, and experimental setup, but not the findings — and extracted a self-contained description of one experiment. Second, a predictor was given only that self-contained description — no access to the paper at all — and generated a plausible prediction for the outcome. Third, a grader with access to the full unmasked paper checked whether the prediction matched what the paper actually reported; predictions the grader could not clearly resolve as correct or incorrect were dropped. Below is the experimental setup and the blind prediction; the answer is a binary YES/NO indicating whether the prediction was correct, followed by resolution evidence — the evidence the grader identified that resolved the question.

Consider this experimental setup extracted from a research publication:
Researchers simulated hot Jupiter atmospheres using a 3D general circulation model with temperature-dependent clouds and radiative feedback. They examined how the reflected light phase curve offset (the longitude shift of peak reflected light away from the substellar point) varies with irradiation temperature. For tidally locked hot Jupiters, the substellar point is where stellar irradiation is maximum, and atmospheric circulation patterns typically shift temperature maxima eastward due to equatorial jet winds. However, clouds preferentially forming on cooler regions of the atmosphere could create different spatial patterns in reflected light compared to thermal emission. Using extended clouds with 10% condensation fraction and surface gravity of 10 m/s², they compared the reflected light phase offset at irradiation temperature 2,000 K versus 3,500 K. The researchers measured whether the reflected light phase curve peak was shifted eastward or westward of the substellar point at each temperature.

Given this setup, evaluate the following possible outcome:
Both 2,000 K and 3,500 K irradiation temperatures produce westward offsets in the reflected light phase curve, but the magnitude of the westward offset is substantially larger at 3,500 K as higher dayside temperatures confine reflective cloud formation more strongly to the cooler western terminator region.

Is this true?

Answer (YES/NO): NO